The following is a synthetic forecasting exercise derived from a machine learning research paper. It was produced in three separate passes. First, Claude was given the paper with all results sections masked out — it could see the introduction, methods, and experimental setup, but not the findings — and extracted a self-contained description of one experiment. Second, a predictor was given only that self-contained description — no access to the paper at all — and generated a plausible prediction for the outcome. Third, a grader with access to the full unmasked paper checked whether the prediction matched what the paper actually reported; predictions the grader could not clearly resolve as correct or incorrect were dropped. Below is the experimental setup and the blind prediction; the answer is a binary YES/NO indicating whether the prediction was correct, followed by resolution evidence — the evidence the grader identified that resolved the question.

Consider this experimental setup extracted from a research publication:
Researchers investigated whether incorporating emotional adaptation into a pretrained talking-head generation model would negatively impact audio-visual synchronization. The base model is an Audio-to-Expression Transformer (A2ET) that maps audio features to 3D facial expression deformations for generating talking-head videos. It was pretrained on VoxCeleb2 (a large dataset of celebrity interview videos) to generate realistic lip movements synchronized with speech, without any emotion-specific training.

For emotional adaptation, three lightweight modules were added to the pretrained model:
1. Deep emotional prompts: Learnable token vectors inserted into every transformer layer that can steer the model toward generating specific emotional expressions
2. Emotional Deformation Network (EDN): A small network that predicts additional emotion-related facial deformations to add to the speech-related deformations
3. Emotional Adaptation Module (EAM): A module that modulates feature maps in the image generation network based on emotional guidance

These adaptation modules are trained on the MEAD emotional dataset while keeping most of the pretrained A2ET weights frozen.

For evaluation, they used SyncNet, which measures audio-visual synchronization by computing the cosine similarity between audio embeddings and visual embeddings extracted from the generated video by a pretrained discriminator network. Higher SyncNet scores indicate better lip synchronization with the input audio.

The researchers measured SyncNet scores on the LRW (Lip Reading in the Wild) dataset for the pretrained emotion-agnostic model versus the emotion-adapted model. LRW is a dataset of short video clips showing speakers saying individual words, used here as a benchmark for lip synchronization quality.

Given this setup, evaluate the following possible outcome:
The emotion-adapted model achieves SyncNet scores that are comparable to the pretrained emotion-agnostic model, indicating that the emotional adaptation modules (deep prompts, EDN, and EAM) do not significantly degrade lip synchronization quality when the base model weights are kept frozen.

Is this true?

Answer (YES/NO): NO